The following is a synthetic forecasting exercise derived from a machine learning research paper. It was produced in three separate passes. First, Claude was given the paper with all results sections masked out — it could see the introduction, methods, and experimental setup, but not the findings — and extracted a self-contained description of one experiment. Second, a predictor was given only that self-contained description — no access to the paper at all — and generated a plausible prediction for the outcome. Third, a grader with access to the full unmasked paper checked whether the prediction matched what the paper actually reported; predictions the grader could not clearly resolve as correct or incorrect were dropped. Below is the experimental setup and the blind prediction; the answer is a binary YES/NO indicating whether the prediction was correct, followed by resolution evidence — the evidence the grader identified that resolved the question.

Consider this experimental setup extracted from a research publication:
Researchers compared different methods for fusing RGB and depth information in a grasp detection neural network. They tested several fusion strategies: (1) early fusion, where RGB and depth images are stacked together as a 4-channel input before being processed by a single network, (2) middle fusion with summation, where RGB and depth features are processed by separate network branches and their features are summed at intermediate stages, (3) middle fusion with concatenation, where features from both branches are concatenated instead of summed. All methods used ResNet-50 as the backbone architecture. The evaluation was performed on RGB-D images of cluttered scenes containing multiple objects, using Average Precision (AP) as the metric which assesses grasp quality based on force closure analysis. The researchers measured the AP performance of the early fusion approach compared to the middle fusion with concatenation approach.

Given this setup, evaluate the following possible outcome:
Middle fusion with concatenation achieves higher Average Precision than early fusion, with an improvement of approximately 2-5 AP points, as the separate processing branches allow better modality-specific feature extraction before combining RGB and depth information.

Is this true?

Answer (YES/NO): NO